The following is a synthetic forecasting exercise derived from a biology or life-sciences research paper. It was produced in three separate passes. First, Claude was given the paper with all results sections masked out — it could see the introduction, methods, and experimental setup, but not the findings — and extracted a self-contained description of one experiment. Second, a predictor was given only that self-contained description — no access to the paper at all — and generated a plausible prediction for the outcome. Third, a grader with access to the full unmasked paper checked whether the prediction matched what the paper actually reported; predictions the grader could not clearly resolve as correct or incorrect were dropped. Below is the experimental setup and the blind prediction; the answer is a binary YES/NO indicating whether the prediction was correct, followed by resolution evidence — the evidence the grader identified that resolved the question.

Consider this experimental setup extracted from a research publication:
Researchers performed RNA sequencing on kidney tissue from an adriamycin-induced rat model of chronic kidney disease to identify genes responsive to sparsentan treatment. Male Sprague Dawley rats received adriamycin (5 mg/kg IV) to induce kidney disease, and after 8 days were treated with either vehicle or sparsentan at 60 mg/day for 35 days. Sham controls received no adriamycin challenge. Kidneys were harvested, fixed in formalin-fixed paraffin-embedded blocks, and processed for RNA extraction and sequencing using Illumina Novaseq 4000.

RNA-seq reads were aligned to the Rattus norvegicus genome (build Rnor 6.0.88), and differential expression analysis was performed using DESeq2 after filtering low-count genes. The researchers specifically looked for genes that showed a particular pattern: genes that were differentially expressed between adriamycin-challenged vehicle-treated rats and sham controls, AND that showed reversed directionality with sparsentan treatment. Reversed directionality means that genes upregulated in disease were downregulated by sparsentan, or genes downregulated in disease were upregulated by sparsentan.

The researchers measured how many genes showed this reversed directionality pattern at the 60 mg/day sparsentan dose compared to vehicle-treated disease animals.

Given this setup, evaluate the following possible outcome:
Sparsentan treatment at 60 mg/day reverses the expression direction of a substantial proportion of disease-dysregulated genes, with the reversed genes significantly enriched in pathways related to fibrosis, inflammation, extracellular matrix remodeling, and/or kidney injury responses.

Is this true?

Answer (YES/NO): NO